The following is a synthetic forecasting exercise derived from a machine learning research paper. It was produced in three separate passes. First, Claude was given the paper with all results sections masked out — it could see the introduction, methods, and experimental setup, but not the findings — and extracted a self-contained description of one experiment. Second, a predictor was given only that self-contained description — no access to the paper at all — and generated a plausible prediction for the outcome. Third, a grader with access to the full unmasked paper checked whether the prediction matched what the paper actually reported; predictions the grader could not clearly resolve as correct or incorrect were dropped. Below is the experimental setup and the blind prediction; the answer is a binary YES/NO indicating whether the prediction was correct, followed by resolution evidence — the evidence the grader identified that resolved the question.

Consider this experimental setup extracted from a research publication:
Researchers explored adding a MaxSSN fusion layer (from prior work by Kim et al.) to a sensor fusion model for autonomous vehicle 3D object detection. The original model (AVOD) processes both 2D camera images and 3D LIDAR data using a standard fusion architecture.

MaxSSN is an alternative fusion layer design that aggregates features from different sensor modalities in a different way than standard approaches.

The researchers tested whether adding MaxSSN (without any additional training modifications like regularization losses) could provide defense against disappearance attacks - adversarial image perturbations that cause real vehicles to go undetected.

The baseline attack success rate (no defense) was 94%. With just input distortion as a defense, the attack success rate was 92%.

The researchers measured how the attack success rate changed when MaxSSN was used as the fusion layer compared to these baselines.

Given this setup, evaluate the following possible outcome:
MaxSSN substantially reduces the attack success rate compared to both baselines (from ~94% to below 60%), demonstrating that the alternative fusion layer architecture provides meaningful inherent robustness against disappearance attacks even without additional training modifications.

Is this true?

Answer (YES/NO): NO